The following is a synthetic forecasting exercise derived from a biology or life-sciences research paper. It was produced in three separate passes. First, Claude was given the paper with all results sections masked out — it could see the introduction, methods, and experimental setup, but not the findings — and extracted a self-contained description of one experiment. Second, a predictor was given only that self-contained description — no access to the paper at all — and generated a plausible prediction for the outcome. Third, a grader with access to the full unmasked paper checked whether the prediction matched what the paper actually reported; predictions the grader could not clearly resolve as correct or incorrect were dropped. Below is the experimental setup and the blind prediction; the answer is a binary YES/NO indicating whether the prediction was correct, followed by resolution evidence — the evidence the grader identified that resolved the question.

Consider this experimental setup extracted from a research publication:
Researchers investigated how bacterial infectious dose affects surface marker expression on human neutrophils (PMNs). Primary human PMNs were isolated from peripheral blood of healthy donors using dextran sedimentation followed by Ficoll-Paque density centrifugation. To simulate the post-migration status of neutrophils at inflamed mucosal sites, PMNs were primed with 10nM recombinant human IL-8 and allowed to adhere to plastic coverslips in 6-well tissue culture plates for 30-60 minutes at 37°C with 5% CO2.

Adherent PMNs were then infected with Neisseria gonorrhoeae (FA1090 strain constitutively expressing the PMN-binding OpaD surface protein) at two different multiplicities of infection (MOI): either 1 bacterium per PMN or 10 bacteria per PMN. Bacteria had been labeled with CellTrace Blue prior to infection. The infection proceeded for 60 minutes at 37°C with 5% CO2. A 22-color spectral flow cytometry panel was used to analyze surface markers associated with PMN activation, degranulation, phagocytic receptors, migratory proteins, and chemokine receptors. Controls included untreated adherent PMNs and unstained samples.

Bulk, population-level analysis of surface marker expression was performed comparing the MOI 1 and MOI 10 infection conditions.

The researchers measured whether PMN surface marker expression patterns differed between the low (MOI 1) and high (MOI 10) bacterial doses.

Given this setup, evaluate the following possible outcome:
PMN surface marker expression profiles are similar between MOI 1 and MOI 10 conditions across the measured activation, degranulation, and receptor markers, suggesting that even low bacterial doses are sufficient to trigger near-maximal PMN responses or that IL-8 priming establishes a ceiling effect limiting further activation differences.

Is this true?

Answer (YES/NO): NO